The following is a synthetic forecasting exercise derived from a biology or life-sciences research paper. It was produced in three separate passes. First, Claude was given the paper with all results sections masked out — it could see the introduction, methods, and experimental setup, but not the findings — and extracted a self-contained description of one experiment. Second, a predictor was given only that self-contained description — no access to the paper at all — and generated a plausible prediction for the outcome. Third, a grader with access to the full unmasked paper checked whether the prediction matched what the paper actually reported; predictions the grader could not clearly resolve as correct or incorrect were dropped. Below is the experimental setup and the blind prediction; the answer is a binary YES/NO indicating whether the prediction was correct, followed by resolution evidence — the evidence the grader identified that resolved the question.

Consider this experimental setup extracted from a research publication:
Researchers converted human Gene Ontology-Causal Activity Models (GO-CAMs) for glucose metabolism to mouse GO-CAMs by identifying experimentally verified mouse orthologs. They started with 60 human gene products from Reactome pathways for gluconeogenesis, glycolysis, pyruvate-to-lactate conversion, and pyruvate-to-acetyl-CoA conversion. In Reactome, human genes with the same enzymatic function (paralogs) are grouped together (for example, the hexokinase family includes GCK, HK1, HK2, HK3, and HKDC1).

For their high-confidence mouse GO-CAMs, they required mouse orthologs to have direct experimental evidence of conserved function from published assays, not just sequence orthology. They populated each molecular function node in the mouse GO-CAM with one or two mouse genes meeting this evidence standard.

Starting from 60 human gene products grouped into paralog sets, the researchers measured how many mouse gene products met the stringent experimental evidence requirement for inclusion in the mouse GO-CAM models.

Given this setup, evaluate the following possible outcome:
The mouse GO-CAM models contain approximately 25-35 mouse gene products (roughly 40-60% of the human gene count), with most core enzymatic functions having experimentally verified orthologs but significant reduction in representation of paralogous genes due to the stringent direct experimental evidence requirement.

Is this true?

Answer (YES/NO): NO